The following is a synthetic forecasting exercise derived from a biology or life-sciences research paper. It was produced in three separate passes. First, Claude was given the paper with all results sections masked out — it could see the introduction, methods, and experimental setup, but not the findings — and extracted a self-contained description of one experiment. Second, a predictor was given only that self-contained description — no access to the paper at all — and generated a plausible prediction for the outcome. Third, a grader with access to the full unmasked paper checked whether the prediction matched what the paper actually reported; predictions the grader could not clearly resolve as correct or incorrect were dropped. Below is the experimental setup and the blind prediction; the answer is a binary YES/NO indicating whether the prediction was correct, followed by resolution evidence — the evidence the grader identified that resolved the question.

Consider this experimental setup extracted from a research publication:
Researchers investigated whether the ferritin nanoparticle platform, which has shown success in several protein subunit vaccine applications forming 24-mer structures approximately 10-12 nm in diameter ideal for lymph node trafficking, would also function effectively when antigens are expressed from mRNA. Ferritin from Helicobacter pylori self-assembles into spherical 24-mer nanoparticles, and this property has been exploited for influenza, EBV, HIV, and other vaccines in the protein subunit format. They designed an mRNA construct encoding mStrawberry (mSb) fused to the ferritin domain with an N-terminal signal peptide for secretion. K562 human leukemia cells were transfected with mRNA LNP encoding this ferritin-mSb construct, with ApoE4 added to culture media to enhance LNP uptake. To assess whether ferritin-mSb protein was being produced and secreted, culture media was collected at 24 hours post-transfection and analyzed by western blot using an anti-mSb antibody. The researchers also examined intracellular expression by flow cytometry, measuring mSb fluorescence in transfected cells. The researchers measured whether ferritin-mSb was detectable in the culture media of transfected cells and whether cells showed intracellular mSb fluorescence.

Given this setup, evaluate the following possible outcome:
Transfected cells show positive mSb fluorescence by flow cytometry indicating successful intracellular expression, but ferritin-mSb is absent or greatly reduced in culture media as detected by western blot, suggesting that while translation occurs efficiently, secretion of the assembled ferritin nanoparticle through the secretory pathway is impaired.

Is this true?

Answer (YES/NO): NO